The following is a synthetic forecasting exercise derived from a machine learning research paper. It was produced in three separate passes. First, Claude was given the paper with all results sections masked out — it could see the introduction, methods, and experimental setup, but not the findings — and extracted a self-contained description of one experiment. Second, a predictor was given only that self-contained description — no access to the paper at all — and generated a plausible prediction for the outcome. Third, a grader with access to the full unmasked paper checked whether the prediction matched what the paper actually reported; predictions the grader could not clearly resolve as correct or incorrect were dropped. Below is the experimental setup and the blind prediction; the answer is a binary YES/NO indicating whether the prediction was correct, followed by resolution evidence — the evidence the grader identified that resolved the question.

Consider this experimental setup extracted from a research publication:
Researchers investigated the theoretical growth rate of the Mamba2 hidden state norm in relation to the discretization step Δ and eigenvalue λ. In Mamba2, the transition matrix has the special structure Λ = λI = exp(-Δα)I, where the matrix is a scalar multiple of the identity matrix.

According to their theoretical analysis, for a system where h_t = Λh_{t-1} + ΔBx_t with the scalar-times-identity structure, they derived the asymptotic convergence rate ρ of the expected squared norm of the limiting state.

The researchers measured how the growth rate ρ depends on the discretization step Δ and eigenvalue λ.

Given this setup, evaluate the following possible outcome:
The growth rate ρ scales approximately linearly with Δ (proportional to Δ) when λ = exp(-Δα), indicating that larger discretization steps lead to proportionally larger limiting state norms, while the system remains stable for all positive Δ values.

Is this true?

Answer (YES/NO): NO